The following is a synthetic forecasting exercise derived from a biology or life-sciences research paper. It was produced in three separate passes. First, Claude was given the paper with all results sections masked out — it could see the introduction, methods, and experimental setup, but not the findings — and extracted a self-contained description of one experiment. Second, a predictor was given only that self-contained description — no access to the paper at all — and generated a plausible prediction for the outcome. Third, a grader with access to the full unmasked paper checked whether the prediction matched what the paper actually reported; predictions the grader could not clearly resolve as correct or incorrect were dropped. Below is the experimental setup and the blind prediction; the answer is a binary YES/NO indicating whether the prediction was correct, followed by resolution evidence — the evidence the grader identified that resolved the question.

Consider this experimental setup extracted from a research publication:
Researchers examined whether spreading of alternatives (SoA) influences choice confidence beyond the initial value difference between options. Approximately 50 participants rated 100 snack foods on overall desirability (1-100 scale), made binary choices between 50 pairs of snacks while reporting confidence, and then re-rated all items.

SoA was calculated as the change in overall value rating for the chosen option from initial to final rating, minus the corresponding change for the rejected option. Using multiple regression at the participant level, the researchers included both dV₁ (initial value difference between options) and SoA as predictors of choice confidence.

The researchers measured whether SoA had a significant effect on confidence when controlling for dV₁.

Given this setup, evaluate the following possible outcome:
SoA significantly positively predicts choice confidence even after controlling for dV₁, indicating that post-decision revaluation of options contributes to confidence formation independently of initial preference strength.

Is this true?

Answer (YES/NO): YES